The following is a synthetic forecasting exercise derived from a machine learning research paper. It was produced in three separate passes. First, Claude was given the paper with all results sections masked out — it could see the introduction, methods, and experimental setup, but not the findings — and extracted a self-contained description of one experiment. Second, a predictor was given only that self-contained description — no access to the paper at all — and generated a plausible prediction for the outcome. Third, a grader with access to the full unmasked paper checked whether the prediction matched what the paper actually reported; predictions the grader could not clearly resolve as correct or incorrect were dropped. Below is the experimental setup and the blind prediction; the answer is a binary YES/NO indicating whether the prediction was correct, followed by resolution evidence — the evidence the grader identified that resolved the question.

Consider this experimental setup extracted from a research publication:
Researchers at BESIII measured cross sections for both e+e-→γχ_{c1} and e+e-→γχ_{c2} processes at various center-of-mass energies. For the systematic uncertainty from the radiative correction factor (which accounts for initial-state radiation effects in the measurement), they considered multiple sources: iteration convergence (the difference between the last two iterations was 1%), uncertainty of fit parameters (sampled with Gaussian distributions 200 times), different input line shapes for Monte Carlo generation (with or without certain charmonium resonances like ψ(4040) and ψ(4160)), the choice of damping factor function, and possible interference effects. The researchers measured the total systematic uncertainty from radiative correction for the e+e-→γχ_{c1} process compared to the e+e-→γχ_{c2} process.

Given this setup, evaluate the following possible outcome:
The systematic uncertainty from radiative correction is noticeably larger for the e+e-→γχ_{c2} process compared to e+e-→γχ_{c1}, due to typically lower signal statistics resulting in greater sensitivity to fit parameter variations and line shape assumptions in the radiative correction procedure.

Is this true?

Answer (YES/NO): NO